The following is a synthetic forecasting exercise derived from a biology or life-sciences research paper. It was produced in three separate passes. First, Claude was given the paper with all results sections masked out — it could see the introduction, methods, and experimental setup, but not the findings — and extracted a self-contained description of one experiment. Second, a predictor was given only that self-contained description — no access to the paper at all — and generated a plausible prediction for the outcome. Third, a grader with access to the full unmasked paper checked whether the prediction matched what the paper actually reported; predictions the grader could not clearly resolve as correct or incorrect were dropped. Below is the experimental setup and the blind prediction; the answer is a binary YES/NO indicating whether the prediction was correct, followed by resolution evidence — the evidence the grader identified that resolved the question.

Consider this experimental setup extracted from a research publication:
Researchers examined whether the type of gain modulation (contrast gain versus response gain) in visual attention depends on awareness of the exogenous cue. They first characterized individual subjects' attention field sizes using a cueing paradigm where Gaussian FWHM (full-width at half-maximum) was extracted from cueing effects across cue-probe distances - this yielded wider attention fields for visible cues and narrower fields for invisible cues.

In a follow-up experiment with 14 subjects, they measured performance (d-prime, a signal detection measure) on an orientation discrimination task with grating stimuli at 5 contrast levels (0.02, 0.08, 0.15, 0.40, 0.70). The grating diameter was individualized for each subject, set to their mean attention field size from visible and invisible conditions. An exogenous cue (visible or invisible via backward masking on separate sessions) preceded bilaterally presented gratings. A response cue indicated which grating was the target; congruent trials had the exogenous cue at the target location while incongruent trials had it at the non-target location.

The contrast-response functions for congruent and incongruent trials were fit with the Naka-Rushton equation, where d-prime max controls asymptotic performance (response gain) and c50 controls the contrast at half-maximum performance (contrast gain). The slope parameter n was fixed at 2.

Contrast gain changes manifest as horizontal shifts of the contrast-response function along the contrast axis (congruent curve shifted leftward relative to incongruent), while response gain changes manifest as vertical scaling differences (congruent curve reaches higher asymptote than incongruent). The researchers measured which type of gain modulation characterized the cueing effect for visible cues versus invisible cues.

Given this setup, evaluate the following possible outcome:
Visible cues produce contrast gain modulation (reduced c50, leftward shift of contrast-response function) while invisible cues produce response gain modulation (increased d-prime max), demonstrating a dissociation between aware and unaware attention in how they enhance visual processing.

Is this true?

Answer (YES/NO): YES